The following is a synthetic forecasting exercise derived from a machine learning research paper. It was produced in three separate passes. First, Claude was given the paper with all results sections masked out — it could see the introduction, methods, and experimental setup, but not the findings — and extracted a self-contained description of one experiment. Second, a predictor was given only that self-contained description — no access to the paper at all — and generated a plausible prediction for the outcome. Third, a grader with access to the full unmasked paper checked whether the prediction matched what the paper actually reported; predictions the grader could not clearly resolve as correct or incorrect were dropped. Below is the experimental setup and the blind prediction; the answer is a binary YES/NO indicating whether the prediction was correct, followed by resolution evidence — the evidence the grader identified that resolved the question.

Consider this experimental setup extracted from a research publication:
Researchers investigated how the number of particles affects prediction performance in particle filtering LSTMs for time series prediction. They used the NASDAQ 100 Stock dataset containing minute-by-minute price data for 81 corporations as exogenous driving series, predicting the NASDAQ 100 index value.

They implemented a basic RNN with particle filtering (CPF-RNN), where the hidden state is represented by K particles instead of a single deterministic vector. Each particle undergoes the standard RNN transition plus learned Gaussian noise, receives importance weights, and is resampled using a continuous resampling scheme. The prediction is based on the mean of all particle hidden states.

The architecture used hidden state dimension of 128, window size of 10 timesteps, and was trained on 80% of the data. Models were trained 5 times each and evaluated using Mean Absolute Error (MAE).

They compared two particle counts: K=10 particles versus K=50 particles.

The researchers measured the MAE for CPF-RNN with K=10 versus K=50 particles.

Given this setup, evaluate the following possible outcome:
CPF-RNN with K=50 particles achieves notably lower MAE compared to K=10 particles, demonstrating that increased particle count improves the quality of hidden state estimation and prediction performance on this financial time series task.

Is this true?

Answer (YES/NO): YES